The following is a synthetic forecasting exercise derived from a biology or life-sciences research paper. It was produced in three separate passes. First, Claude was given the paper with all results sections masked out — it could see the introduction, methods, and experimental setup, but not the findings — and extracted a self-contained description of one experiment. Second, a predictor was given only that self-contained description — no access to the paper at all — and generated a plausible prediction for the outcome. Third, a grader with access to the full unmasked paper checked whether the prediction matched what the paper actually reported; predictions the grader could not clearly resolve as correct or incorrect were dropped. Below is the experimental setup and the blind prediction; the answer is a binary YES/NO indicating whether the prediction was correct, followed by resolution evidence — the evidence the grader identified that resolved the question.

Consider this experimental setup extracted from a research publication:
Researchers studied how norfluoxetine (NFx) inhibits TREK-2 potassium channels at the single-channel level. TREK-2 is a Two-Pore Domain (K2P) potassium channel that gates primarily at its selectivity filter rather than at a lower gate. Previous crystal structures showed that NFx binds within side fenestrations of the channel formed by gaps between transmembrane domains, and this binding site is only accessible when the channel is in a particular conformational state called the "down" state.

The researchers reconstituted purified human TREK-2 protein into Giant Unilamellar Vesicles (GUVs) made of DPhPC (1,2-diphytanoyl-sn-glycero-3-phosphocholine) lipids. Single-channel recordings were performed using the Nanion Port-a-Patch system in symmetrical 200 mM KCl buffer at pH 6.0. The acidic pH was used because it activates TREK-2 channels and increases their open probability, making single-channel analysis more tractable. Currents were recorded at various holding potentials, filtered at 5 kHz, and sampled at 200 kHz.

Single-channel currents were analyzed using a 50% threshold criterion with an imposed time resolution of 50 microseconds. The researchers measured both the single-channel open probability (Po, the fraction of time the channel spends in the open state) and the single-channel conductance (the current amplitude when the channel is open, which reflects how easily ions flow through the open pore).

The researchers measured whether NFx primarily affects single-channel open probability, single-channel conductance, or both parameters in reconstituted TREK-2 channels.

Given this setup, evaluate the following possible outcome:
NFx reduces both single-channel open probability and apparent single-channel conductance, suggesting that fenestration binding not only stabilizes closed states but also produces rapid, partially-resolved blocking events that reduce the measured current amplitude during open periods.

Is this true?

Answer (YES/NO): YES